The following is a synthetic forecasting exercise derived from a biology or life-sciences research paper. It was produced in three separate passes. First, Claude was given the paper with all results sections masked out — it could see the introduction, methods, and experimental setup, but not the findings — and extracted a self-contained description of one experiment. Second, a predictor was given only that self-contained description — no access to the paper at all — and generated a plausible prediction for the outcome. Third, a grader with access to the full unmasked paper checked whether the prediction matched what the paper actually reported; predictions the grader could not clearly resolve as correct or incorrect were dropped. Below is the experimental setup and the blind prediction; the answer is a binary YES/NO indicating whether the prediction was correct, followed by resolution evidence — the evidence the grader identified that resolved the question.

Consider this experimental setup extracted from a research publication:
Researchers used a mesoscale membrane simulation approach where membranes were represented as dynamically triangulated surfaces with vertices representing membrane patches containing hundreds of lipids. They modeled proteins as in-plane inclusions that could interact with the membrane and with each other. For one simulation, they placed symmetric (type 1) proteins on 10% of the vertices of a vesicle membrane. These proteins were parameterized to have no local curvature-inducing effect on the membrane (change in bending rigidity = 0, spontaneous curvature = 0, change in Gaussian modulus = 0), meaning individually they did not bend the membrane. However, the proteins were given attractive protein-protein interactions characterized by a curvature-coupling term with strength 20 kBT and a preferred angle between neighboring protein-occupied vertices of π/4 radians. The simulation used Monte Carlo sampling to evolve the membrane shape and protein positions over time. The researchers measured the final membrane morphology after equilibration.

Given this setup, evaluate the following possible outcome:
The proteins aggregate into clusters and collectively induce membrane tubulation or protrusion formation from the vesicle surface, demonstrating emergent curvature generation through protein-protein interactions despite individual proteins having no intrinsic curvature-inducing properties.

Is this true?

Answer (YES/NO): YES